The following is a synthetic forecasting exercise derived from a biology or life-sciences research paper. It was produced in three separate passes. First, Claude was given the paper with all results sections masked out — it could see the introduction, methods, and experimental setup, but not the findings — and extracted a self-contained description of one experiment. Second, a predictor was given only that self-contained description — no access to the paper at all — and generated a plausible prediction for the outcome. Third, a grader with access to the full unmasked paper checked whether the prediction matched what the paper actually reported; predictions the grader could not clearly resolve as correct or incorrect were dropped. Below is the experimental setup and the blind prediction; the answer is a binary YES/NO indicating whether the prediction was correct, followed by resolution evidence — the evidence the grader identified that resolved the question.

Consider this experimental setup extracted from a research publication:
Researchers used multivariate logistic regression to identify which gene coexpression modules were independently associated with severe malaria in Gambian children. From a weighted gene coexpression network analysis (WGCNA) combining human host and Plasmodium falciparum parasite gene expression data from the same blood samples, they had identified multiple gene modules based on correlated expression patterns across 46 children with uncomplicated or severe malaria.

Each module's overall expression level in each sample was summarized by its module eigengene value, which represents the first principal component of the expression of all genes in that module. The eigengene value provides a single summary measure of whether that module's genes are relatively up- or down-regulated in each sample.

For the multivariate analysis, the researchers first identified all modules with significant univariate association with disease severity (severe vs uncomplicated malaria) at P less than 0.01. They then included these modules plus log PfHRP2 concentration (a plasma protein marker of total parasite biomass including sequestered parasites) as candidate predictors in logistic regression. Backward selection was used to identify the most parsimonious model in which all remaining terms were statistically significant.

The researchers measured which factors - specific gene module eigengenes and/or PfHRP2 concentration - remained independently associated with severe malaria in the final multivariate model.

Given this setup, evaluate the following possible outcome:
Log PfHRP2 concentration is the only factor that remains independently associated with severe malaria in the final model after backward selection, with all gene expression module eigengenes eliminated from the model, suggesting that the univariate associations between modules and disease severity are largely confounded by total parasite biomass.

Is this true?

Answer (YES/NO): NO